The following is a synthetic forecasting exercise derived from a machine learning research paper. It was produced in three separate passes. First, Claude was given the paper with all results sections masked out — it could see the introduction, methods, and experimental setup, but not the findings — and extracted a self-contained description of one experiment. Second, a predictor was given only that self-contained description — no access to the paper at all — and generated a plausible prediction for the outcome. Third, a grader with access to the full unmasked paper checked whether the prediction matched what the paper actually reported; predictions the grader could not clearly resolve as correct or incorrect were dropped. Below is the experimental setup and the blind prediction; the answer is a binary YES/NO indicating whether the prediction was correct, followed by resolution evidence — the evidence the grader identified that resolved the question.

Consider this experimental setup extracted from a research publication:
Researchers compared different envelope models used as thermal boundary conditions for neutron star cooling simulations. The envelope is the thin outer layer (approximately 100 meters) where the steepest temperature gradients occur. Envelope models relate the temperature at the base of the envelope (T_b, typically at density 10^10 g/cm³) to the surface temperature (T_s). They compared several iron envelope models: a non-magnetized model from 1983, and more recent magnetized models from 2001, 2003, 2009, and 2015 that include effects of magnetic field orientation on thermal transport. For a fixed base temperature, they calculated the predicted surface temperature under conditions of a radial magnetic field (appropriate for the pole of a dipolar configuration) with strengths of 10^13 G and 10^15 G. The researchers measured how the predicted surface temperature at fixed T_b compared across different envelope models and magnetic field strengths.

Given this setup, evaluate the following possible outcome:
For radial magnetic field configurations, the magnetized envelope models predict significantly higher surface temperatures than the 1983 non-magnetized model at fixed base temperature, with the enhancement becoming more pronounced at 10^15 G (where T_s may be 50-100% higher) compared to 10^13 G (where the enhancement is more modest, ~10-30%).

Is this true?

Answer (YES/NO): NO